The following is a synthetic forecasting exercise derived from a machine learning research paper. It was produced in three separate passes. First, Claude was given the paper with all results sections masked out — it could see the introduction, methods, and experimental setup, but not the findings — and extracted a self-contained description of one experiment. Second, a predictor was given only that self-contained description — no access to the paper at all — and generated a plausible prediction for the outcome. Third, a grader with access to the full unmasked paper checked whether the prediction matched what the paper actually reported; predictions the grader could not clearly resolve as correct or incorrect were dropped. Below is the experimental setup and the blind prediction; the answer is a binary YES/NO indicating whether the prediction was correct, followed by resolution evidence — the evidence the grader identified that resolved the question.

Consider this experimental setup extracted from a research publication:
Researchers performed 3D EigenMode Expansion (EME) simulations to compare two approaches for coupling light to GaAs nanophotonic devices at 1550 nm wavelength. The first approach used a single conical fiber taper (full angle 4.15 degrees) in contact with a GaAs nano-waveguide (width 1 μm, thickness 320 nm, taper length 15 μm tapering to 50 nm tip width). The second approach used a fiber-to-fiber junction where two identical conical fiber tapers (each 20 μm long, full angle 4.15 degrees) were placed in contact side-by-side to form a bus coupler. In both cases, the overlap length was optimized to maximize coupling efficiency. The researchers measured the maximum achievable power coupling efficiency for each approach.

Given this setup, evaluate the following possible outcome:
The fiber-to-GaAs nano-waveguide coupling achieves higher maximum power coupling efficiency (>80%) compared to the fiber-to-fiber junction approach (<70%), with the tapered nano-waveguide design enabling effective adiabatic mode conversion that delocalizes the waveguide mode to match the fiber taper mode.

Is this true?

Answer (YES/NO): NO